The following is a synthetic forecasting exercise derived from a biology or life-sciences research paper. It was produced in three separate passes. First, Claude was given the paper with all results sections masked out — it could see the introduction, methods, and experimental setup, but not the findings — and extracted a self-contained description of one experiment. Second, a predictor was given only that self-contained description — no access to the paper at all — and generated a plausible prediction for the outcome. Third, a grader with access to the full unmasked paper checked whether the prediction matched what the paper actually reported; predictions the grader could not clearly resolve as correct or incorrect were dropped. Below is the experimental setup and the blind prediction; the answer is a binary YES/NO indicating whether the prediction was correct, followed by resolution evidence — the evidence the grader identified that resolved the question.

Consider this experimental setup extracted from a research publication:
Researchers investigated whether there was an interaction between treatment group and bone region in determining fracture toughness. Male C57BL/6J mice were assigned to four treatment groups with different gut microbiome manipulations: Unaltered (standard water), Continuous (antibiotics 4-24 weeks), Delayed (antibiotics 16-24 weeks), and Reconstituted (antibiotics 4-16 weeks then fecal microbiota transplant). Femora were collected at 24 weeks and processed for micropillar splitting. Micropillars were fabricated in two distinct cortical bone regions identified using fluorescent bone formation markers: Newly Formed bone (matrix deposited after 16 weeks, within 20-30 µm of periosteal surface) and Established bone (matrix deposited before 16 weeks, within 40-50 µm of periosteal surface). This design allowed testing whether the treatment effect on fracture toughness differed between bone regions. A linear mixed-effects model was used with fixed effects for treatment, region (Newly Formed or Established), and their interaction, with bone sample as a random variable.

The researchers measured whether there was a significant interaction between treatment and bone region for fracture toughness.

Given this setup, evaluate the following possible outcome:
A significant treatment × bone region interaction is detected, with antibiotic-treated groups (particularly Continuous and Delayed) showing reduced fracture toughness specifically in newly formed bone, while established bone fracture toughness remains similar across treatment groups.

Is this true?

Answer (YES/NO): NO